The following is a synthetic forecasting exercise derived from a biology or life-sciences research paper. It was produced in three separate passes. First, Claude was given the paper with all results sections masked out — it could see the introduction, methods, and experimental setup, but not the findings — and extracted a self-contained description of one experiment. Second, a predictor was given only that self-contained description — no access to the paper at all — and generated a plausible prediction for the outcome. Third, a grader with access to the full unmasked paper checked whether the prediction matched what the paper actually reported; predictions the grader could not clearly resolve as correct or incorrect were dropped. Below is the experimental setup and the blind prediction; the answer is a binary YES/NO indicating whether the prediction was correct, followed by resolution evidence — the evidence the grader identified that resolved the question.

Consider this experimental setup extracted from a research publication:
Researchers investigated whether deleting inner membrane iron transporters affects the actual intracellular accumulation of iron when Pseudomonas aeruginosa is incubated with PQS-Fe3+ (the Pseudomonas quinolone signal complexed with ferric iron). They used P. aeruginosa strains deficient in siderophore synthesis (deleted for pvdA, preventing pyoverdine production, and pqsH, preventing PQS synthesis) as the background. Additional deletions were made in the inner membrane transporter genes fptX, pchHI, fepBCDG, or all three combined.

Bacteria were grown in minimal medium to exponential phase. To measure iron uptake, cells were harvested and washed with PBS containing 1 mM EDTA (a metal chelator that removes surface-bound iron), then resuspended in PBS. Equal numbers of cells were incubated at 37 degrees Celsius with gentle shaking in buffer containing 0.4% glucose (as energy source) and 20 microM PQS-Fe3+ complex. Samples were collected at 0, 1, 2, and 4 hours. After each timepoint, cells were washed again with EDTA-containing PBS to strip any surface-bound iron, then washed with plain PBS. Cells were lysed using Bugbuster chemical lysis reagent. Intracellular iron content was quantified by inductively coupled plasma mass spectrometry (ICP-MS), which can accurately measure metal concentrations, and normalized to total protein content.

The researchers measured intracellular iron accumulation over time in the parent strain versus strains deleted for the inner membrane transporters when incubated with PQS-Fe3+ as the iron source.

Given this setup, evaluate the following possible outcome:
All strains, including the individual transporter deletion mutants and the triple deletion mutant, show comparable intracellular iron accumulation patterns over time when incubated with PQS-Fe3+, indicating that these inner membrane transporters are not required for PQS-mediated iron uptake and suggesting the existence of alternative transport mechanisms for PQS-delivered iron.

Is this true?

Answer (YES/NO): NO